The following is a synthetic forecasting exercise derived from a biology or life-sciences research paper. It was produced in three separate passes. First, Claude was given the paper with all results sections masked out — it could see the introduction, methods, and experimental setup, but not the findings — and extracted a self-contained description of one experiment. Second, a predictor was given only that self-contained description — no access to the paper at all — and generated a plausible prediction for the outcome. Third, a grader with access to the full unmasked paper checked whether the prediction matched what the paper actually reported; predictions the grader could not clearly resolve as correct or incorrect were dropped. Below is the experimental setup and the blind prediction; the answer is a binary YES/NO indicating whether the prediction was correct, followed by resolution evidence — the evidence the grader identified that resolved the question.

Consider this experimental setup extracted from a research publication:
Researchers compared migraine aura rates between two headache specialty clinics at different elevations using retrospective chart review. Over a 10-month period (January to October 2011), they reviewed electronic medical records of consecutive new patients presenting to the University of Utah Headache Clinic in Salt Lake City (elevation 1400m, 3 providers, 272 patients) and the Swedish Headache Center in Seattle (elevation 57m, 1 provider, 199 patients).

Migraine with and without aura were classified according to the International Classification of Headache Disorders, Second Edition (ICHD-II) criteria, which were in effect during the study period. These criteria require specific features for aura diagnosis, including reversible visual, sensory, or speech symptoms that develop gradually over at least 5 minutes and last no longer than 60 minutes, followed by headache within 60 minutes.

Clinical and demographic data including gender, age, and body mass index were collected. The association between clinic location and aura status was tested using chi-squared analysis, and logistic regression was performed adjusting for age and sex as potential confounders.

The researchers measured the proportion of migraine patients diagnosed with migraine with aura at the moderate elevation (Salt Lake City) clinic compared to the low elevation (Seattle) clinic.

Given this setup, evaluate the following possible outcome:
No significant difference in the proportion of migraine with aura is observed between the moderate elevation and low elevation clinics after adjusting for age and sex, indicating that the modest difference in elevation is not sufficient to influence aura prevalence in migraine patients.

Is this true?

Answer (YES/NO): NO